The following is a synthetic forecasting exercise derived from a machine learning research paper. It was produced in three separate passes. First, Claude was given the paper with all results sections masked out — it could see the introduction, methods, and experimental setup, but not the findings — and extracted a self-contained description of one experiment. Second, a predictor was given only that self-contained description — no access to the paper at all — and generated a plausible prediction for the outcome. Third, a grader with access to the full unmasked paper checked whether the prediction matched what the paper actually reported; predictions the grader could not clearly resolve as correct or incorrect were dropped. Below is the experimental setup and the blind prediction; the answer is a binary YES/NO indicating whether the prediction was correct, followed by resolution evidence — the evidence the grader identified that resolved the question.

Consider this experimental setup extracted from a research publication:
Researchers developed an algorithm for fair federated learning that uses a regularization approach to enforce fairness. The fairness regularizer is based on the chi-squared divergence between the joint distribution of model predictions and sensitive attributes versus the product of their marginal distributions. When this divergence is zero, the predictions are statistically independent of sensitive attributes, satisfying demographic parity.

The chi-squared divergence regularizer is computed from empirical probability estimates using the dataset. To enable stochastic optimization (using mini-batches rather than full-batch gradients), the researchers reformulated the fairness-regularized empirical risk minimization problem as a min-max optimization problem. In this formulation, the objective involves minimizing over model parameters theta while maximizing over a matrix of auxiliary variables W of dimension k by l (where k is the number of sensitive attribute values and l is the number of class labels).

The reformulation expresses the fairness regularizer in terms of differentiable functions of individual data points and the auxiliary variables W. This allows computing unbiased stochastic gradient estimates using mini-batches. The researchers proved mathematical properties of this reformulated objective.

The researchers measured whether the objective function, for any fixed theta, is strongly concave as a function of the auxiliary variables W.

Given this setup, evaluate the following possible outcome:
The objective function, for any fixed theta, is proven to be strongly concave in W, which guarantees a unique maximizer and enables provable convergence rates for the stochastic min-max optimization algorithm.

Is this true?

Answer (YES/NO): YES